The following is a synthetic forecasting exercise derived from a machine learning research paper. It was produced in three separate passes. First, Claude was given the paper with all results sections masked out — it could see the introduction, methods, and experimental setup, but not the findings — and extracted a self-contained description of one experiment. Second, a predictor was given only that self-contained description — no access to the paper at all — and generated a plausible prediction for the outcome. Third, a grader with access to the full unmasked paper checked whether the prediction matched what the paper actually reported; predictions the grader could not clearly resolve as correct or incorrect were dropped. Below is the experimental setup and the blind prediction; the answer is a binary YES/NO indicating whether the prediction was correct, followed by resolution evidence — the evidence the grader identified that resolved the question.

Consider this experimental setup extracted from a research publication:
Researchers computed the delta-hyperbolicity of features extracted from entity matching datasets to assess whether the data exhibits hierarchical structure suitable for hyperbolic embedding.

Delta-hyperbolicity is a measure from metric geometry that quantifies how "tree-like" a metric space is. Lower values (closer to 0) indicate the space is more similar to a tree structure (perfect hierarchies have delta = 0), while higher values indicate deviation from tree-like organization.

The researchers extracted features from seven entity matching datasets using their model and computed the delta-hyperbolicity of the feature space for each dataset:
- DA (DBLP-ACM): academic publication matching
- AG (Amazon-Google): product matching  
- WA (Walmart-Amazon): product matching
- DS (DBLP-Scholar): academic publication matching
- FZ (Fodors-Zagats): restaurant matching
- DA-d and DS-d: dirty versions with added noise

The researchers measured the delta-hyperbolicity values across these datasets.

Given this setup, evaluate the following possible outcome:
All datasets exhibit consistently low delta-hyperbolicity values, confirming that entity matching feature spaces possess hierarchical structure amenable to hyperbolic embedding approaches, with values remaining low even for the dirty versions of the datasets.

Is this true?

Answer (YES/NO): YES